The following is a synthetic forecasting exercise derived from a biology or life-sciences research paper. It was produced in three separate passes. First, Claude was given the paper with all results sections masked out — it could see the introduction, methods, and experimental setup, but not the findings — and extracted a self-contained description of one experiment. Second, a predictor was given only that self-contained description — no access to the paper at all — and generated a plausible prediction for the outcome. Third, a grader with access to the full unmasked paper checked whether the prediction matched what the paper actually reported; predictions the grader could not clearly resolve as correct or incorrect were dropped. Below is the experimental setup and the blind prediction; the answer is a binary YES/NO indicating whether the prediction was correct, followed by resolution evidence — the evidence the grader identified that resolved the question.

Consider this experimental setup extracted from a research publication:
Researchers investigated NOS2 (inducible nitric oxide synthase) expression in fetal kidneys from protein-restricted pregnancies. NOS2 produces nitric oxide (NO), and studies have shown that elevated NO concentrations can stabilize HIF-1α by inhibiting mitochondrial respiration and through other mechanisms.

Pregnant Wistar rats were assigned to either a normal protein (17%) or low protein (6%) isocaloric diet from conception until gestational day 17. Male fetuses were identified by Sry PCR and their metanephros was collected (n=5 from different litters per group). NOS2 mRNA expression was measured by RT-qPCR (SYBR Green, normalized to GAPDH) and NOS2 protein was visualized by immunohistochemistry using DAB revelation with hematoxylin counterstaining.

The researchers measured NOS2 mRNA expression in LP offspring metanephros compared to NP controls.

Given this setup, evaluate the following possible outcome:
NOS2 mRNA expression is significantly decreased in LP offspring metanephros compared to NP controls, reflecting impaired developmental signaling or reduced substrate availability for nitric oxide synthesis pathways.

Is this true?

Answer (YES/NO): NO